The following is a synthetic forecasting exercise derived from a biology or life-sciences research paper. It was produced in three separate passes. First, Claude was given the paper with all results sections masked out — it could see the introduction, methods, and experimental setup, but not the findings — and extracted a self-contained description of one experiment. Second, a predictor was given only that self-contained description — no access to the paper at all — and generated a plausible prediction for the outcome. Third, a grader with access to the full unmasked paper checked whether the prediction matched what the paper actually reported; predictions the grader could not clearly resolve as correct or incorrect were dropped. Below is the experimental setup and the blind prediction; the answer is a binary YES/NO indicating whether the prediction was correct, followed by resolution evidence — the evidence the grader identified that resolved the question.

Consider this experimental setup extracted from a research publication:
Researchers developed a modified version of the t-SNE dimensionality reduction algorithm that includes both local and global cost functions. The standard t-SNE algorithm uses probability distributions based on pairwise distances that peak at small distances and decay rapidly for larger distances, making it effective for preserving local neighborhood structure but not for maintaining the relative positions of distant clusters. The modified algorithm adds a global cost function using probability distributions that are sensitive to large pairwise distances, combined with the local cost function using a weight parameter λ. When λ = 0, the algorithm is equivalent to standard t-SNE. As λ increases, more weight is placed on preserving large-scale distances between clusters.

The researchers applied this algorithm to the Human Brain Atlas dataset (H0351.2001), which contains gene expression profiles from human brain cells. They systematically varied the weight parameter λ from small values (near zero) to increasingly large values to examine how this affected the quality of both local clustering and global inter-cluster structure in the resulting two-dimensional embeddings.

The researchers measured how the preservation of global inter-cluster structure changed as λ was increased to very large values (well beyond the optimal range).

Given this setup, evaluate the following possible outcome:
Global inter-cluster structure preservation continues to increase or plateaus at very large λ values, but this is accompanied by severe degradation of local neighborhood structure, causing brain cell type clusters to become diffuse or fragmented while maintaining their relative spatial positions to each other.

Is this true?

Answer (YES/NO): NO